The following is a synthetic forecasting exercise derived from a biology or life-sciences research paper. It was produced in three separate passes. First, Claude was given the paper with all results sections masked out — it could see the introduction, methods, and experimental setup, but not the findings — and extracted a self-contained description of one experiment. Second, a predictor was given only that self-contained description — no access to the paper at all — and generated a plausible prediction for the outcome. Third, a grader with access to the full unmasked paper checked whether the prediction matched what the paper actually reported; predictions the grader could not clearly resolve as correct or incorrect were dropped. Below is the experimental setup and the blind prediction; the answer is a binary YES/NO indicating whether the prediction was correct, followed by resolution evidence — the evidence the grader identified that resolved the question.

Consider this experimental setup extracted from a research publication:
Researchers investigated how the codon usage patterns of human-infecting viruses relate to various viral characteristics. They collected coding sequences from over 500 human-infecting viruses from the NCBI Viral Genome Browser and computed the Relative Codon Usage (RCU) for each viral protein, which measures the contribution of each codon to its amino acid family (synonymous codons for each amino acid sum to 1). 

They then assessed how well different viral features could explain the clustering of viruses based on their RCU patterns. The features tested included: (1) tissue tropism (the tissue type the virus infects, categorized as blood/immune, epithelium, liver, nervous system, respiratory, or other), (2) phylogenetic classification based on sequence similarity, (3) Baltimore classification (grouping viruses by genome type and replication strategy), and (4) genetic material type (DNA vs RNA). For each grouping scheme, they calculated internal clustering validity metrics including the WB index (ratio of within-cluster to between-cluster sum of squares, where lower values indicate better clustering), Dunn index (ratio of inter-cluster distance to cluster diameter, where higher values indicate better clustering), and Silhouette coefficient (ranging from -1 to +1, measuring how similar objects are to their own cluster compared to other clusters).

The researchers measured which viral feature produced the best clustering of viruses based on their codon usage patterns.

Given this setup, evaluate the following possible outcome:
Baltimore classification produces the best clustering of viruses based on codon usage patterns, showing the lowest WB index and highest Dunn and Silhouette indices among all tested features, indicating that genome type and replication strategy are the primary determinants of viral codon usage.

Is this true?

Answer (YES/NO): NO